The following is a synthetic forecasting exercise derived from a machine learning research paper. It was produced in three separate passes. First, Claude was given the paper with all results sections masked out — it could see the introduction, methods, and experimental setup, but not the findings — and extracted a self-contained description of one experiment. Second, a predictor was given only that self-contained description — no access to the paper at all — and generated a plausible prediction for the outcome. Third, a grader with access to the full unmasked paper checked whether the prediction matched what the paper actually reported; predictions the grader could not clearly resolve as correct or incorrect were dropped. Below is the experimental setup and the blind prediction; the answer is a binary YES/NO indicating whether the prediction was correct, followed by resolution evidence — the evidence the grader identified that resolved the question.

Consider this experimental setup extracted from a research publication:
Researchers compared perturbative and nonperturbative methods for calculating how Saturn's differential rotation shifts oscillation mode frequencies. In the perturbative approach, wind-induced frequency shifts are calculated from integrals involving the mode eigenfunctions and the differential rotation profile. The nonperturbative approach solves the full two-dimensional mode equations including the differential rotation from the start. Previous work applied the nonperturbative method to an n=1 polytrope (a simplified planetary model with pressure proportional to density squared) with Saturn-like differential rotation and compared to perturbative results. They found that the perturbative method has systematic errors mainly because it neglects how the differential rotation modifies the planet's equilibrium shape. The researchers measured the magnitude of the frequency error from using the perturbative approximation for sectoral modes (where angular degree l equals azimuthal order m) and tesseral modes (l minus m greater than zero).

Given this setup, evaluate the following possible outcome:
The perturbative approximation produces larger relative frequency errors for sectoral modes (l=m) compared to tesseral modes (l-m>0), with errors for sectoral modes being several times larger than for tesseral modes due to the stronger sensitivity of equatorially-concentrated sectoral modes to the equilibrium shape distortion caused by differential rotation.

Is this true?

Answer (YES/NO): YES